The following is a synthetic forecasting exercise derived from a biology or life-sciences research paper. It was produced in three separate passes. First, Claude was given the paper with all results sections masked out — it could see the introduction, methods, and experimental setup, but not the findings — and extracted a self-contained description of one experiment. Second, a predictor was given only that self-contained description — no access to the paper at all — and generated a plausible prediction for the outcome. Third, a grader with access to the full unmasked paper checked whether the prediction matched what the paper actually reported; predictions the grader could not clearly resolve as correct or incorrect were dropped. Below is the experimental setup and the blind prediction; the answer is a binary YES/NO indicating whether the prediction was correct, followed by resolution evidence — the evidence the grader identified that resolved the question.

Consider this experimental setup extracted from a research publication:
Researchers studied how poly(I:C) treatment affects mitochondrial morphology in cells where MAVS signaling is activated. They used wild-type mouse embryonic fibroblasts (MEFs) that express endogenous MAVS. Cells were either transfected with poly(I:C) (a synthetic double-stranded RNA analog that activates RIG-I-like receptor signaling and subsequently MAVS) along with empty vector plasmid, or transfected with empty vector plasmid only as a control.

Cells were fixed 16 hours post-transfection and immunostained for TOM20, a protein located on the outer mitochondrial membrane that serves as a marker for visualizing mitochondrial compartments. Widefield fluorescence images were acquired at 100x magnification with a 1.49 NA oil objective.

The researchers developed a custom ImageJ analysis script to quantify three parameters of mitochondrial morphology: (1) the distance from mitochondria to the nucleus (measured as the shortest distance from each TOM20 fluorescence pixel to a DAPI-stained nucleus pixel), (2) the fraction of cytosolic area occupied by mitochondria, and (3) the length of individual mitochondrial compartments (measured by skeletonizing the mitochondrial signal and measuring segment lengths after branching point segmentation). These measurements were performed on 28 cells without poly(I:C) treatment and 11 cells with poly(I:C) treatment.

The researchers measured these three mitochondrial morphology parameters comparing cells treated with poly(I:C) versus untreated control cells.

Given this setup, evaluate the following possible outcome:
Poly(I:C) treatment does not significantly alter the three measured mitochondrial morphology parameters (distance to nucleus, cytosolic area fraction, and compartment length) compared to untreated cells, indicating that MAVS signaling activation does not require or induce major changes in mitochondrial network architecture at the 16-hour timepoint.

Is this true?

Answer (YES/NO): NO